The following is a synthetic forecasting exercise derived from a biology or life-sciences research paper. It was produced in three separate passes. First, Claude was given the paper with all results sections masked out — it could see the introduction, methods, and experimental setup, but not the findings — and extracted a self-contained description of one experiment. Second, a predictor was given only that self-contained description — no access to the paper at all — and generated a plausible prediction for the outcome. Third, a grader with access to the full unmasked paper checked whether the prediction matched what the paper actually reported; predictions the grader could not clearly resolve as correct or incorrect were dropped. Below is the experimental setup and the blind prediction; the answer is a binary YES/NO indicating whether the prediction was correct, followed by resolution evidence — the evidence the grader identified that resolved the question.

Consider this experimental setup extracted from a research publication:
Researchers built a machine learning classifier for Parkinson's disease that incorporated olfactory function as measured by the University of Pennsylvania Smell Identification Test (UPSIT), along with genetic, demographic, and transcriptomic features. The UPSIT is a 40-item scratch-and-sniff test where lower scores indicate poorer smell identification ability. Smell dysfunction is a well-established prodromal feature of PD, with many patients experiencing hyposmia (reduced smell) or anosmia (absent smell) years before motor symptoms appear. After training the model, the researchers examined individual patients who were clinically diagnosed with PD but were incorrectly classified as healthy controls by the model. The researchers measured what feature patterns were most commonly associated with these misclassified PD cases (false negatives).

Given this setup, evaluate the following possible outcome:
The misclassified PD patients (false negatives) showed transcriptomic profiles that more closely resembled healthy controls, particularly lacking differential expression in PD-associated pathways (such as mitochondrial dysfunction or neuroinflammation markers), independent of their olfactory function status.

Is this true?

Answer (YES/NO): NO